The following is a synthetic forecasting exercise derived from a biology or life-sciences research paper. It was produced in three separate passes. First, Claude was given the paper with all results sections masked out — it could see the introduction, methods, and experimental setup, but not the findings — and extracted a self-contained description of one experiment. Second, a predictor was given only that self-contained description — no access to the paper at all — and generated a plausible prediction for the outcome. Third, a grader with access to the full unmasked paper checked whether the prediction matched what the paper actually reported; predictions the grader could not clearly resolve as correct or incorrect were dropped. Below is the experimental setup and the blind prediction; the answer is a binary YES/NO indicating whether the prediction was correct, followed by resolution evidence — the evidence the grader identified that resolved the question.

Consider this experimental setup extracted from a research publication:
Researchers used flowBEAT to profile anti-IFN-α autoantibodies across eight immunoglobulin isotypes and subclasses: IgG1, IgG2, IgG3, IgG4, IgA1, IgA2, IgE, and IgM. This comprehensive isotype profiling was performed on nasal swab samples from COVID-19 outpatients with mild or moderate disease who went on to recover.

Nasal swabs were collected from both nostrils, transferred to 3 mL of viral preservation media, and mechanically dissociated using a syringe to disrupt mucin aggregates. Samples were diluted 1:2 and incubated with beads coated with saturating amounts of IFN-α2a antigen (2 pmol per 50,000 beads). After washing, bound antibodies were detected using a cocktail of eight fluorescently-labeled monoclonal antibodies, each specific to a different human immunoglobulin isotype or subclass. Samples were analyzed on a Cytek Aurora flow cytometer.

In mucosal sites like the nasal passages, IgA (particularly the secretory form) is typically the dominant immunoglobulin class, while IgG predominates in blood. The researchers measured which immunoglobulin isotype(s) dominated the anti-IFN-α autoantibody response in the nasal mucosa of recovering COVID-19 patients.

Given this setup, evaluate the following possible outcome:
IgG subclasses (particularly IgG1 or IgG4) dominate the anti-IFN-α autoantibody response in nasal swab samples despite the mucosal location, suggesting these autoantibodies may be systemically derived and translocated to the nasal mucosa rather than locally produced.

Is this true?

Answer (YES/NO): NO